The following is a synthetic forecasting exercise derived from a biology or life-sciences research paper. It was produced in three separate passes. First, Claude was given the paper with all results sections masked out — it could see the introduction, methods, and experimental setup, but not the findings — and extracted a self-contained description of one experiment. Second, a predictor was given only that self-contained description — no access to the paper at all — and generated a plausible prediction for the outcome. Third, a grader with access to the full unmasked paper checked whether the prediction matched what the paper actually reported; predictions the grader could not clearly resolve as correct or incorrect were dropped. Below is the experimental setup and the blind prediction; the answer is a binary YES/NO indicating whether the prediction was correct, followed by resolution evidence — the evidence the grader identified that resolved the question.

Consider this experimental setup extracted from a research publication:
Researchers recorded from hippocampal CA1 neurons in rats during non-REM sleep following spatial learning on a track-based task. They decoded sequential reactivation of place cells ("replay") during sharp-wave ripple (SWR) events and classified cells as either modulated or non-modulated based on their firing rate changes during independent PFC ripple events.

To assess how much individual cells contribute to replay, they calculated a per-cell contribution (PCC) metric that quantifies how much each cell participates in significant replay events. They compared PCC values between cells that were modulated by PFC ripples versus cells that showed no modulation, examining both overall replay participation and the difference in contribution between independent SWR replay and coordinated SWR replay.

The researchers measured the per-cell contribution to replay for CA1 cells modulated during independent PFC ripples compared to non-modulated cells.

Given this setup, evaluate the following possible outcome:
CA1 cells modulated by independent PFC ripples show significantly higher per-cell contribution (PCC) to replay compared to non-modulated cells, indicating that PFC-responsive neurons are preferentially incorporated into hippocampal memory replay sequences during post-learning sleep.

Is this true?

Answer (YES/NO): YES